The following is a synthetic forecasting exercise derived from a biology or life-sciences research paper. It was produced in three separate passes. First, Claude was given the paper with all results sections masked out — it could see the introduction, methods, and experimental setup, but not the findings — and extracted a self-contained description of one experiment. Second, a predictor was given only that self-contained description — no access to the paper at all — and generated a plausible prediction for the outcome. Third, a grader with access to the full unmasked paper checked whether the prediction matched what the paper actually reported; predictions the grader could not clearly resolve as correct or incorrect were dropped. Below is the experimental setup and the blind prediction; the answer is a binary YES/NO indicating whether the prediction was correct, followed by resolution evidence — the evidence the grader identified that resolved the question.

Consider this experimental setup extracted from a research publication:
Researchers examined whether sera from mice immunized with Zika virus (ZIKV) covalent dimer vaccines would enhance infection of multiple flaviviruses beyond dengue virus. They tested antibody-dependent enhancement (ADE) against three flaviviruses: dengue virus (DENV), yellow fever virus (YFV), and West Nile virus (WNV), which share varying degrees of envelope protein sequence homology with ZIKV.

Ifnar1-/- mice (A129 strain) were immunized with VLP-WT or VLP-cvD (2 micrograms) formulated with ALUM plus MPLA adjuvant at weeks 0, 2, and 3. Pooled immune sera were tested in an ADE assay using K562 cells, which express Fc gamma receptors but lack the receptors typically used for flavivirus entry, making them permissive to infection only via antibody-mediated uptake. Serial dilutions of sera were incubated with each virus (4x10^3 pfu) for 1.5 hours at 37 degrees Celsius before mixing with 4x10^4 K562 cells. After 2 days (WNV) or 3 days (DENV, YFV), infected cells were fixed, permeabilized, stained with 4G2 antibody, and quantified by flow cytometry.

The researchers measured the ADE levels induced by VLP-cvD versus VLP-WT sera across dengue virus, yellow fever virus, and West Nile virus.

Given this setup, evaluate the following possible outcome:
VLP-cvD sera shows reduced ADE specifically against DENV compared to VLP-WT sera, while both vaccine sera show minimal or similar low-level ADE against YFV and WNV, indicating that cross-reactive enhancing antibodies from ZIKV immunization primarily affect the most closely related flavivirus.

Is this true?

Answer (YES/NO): NO